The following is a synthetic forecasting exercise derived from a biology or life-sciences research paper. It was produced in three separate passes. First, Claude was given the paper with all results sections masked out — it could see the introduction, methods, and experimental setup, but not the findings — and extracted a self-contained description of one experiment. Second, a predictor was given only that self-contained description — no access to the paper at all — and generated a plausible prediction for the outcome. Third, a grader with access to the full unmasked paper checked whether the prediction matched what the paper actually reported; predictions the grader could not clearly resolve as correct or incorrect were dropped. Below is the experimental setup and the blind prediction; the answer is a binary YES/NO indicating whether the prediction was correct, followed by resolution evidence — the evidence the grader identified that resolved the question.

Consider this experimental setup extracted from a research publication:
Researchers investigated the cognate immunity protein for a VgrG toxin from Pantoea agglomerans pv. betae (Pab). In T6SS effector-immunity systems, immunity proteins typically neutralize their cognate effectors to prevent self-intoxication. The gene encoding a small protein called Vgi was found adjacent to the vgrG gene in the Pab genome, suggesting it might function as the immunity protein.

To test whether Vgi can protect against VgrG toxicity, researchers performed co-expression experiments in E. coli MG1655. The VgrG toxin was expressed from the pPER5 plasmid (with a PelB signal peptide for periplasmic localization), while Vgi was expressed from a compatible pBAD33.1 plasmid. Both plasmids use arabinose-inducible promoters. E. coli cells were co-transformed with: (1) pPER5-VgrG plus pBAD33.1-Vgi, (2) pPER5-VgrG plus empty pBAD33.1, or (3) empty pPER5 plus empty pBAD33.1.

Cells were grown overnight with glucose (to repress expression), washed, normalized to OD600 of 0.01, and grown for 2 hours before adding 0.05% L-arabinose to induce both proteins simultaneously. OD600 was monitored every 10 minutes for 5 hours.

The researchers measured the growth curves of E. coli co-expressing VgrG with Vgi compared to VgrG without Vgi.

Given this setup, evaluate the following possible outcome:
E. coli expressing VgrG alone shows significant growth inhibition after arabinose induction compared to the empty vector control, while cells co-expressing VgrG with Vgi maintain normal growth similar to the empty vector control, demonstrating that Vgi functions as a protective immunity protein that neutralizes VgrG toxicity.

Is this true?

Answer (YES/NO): YES